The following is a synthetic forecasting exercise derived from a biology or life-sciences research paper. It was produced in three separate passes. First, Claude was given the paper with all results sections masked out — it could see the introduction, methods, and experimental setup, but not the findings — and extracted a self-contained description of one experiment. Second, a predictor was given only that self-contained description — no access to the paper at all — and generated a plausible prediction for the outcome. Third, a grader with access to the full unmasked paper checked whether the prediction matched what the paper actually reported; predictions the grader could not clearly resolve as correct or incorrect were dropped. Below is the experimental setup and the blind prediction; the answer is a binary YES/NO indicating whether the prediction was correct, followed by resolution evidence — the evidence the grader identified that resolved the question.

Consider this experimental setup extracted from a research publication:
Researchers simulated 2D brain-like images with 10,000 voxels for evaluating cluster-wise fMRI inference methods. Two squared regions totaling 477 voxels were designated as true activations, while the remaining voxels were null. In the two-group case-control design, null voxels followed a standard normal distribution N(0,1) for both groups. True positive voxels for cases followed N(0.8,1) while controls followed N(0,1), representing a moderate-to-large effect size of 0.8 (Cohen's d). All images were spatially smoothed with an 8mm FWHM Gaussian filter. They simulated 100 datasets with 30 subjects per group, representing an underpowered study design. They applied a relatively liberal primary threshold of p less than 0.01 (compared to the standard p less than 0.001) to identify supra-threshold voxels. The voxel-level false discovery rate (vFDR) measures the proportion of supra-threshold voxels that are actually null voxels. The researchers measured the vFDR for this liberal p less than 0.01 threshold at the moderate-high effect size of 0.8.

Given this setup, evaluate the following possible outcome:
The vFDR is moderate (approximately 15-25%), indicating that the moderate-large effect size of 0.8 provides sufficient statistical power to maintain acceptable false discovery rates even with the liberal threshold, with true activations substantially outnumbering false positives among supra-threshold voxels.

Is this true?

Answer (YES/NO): NO